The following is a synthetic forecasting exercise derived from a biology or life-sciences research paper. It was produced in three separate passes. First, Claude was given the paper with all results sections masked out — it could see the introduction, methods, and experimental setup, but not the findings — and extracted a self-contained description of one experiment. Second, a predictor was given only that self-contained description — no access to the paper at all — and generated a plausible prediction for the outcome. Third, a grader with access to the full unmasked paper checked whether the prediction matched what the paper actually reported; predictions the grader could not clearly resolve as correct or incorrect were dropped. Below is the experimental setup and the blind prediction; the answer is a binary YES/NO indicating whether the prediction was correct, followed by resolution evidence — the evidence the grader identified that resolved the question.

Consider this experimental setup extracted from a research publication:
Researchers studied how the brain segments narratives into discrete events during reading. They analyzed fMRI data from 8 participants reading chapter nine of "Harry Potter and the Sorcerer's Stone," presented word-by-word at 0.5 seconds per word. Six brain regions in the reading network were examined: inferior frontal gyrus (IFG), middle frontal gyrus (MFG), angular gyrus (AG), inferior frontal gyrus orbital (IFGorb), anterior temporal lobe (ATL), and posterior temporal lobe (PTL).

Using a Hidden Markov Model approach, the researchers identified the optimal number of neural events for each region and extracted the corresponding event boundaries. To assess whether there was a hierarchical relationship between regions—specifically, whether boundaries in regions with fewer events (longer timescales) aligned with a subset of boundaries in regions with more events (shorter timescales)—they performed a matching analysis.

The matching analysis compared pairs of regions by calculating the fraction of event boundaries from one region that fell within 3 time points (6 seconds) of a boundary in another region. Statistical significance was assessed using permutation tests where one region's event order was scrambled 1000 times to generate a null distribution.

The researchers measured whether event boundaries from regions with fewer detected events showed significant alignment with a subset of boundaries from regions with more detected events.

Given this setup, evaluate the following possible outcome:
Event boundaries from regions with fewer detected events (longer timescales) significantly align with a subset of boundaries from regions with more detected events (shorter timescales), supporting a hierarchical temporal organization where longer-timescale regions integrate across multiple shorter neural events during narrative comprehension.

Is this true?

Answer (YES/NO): YES